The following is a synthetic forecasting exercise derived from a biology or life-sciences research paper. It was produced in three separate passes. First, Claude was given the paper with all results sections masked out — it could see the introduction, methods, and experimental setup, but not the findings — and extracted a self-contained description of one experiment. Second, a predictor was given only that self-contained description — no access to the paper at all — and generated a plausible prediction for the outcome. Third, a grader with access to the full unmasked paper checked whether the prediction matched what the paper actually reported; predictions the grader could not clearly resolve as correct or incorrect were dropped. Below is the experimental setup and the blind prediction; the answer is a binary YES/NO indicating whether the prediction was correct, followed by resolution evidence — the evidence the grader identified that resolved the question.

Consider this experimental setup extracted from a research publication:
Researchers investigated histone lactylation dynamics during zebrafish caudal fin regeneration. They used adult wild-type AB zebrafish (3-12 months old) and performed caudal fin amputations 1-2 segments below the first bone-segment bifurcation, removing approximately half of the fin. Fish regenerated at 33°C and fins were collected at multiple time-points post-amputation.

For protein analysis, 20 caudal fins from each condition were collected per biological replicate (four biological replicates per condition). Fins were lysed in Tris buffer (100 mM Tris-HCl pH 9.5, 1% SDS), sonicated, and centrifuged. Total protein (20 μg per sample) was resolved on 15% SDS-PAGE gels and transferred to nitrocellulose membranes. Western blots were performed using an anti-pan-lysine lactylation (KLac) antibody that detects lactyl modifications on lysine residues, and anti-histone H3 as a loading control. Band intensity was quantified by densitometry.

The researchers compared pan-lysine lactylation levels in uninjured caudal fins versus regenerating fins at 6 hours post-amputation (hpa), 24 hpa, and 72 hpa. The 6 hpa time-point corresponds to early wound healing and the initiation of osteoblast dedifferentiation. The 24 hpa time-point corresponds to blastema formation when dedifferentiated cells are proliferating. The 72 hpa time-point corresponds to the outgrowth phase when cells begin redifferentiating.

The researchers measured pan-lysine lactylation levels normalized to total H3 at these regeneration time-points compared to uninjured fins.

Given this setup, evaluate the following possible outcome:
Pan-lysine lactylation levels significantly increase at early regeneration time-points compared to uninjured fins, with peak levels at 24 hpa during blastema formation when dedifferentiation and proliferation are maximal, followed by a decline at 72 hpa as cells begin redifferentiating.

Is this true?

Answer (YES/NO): NO